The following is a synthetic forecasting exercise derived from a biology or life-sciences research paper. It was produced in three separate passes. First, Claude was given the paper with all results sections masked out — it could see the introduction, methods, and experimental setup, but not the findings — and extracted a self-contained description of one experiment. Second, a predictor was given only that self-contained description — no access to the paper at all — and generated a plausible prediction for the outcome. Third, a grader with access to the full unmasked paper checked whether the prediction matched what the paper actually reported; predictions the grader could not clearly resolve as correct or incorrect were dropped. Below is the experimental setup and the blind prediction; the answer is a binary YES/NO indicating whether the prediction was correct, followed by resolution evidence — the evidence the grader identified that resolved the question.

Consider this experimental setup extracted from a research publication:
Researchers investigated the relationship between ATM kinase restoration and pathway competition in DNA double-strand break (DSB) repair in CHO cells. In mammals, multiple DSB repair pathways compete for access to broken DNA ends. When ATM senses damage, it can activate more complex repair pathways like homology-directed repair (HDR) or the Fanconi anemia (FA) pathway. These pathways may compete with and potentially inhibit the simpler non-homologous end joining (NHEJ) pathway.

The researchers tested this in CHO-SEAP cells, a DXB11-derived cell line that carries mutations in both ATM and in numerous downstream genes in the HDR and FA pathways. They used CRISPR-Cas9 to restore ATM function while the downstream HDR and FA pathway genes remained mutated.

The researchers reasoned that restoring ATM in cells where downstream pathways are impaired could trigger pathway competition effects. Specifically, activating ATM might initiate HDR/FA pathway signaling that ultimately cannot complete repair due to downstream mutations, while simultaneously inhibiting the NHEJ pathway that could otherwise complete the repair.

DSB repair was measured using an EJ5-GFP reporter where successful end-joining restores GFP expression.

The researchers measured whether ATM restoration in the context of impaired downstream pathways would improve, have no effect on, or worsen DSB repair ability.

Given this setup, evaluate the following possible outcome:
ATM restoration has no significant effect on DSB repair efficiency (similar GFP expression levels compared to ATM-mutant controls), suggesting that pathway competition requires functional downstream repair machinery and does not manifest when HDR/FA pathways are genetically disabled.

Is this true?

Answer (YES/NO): NO